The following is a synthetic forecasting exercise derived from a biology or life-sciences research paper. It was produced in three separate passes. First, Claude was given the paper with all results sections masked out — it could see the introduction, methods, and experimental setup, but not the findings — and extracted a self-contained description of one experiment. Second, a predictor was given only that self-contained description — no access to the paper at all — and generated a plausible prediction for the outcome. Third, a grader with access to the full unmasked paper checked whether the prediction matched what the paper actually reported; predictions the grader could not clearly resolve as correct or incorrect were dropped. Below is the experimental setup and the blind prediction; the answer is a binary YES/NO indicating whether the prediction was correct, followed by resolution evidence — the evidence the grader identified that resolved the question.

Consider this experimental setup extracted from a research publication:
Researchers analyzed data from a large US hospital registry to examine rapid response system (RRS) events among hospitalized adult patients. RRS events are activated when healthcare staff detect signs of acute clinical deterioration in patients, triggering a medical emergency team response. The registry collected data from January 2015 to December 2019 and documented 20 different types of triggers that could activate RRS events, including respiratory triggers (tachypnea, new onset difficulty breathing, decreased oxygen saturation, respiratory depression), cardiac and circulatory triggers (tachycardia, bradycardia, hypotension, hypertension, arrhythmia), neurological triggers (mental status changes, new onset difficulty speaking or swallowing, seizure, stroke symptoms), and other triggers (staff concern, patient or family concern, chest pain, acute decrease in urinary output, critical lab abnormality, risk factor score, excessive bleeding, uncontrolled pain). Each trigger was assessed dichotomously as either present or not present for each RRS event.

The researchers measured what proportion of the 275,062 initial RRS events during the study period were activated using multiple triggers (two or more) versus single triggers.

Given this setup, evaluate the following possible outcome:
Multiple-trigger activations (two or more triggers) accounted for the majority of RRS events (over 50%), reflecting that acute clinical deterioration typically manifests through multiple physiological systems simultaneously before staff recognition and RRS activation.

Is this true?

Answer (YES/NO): NO